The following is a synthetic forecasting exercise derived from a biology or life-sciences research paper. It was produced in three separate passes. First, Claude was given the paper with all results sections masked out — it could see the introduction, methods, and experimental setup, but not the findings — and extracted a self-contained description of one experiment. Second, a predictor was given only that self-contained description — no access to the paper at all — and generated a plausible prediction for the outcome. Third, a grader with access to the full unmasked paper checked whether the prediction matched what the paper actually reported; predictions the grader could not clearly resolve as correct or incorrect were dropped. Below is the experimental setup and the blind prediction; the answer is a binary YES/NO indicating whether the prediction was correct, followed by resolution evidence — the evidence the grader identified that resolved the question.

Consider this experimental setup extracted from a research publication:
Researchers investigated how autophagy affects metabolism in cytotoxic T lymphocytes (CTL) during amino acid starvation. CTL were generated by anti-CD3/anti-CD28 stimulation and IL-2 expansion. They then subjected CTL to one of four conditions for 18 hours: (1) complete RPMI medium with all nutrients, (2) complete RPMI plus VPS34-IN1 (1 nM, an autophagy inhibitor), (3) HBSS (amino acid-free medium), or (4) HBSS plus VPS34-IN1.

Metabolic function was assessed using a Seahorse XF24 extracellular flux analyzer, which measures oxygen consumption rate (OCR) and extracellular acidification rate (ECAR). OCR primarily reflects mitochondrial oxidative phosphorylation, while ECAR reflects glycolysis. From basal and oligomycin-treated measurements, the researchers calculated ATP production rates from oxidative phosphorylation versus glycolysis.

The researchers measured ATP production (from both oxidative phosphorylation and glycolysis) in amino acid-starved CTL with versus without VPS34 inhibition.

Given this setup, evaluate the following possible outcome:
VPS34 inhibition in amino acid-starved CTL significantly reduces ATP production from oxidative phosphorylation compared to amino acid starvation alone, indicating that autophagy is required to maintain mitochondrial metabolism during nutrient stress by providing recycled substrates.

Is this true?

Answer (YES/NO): NO